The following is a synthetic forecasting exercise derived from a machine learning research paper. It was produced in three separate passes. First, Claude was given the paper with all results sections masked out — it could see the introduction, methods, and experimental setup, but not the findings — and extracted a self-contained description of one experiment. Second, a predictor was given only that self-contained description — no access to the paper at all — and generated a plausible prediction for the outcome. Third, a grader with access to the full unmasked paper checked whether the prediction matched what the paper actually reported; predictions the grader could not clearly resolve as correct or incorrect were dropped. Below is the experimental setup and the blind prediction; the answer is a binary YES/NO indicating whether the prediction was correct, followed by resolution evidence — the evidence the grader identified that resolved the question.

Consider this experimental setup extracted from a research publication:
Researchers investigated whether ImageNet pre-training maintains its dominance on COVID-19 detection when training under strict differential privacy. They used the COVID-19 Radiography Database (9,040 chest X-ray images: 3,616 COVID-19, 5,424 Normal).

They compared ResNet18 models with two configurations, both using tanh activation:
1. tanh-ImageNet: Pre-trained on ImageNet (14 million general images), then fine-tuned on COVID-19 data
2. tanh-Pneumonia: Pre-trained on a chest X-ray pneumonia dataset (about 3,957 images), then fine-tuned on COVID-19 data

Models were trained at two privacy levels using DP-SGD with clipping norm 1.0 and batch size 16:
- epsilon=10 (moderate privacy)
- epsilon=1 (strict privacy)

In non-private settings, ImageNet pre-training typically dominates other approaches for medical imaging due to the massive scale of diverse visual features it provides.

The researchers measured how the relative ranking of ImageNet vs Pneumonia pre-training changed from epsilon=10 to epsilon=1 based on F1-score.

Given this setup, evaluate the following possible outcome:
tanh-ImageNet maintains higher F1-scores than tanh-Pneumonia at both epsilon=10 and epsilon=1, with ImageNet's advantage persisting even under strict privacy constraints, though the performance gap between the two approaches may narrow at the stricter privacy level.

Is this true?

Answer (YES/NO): NO